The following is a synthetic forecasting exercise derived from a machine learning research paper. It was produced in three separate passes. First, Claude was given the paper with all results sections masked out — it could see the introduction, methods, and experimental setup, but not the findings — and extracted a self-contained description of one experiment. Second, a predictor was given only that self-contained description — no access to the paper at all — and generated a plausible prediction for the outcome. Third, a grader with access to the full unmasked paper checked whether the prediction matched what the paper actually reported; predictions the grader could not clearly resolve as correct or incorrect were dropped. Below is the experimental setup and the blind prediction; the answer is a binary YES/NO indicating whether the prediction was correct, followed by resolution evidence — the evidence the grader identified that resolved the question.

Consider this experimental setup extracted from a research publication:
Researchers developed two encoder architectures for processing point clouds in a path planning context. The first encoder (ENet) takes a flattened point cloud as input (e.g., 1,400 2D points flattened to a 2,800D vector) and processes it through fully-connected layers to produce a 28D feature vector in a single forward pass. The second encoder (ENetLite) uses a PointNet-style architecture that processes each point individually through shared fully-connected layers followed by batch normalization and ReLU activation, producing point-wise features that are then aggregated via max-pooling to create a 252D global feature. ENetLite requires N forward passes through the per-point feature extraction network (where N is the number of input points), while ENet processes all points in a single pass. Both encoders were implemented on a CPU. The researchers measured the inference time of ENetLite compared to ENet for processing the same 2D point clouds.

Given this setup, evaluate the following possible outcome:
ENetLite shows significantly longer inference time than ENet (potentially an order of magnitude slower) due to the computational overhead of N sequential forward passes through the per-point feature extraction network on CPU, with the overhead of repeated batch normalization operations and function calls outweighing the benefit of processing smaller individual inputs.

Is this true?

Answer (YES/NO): NO